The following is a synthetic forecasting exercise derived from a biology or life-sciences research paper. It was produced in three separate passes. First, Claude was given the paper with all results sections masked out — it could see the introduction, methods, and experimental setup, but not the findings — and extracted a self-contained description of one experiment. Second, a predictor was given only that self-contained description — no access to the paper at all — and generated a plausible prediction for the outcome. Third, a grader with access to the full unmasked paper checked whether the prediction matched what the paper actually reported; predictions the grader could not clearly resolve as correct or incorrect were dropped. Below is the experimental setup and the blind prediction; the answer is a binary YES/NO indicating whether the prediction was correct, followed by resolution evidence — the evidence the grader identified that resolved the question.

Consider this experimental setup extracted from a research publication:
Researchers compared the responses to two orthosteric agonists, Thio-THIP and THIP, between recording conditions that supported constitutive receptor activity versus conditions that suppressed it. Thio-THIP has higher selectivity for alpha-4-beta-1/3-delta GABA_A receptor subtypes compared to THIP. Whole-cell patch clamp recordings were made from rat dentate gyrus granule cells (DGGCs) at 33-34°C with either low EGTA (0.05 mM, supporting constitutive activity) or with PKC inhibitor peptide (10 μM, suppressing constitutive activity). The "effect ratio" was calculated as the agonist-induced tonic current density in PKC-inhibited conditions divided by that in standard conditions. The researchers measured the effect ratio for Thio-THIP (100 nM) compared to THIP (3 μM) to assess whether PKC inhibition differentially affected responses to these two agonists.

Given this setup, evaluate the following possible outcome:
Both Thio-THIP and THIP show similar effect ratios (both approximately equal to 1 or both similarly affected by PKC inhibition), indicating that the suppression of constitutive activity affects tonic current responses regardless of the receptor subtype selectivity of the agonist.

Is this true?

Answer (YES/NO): NO